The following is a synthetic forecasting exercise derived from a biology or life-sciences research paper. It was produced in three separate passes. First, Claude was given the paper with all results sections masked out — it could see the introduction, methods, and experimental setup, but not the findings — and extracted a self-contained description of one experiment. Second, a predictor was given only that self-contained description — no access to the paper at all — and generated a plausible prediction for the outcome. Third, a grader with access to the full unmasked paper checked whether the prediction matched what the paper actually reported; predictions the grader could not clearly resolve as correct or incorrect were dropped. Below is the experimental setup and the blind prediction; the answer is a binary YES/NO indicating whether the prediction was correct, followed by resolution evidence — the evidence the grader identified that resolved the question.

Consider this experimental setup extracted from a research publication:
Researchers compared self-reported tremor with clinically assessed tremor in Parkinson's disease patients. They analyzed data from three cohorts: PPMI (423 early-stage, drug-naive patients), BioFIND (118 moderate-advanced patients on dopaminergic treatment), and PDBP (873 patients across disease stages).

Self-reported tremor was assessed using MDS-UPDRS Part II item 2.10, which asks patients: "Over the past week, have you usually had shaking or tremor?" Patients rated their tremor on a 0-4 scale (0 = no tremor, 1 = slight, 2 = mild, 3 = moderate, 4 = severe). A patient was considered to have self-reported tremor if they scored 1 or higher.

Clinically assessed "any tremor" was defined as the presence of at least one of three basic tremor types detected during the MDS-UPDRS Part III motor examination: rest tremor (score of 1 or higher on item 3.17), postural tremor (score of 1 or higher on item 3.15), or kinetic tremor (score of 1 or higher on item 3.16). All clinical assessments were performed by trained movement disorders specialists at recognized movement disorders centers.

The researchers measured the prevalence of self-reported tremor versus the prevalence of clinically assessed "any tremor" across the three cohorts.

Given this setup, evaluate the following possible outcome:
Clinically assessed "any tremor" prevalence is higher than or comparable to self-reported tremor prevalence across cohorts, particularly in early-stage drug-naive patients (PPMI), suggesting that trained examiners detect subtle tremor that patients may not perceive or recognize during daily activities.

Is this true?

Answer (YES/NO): NO